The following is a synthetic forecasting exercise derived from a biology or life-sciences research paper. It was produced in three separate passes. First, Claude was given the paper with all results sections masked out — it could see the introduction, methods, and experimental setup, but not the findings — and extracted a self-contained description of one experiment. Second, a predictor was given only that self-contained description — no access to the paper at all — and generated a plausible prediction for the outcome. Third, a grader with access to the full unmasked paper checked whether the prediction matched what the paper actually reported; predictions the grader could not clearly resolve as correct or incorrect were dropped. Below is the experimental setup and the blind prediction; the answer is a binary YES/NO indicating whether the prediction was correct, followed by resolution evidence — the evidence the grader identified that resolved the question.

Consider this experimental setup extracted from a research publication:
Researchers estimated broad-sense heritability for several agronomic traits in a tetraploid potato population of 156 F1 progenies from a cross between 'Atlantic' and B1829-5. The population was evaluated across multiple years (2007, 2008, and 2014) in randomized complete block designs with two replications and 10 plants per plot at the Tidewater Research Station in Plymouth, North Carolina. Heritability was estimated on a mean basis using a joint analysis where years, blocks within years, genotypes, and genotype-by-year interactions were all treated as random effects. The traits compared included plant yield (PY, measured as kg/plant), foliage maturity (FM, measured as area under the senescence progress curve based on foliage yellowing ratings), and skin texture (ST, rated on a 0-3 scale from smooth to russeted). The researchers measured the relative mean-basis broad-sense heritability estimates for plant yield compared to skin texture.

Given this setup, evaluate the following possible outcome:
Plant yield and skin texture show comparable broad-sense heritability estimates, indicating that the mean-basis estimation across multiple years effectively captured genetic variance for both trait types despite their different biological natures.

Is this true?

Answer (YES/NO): YES